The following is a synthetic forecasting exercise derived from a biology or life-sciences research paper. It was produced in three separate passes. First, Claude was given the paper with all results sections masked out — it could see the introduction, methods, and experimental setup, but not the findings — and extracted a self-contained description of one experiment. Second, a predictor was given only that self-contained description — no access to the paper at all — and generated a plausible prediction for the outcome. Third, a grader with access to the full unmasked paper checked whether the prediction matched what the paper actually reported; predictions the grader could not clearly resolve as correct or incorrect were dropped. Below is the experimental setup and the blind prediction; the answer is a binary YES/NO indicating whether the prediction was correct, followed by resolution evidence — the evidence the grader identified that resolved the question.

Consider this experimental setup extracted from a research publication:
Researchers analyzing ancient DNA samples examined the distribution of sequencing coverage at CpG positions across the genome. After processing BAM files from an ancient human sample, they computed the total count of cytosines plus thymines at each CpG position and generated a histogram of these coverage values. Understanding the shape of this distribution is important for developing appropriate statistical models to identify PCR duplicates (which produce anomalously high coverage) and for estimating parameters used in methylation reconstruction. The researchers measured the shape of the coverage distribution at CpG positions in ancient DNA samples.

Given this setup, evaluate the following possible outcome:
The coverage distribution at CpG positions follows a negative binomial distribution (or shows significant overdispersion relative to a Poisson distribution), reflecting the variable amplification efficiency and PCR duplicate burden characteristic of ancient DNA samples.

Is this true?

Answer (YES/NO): NO